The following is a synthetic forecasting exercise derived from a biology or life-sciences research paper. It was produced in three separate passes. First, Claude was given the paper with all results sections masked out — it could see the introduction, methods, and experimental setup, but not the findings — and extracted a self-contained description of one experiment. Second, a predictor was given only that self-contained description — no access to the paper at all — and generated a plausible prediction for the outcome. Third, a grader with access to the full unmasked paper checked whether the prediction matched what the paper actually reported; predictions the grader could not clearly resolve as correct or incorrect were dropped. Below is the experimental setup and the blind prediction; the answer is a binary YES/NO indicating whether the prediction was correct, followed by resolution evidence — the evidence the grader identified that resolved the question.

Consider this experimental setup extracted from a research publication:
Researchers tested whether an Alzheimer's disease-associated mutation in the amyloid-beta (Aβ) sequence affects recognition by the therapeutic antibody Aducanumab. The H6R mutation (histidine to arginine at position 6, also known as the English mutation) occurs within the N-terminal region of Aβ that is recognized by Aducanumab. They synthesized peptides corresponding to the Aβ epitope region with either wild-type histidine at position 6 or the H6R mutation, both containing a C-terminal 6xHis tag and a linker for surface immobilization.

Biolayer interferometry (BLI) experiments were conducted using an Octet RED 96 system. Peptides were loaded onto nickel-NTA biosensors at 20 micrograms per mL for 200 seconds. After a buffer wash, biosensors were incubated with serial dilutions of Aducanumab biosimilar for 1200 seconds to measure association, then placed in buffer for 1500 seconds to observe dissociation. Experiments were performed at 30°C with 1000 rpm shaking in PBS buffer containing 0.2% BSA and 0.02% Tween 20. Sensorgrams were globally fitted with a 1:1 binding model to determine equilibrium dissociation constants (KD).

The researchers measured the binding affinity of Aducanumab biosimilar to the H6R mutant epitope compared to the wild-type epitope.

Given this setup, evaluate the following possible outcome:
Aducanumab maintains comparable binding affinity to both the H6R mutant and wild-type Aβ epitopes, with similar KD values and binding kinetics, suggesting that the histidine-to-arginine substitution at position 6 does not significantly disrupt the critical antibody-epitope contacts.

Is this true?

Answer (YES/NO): NO